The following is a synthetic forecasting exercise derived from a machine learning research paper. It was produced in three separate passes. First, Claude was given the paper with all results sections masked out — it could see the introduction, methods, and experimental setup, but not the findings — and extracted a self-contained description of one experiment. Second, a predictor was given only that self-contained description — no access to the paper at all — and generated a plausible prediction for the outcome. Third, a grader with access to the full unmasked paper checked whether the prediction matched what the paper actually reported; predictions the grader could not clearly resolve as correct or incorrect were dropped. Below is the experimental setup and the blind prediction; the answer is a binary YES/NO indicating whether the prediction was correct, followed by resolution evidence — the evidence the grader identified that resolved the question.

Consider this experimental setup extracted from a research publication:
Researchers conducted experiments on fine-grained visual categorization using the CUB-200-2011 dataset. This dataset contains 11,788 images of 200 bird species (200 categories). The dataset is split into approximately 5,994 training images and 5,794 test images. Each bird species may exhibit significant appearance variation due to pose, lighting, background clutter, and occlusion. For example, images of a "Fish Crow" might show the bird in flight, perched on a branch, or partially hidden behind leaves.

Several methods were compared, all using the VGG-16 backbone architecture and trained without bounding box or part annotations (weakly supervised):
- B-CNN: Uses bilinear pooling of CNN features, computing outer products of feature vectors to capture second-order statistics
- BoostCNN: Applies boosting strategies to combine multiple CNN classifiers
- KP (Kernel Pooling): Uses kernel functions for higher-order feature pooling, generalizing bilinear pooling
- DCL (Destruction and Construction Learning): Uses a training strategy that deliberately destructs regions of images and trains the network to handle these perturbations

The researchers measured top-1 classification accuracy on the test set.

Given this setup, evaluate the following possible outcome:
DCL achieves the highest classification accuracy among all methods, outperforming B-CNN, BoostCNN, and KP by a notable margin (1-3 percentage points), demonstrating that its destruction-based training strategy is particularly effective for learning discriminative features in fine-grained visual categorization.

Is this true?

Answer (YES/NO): NO